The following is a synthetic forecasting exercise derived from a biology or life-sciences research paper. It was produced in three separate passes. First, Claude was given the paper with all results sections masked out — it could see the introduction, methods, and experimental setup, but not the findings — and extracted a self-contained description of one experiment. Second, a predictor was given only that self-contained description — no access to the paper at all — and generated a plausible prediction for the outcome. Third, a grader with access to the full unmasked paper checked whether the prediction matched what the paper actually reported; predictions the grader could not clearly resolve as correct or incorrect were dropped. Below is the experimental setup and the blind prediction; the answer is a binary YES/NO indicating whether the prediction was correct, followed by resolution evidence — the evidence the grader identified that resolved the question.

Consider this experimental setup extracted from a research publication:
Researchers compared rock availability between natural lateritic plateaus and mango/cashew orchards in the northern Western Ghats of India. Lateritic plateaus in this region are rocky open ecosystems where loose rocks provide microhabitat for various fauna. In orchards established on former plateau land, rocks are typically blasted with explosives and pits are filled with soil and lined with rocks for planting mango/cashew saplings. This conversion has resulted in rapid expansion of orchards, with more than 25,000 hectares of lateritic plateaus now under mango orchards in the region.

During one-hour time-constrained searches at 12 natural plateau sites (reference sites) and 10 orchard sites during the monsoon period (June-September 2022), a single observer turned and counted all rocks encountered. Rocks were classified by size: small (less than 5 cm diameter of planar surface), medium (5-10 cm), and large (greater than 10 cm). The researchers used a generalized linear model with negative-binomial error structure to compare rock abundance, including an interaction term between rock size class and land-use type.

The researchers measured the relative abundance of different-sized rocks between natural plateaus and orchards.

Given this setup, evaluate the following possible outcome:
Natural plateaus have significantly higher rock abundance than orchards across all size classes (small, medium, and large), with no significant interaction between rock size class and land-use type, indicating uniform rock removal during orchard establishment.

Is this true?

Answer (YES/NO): NO